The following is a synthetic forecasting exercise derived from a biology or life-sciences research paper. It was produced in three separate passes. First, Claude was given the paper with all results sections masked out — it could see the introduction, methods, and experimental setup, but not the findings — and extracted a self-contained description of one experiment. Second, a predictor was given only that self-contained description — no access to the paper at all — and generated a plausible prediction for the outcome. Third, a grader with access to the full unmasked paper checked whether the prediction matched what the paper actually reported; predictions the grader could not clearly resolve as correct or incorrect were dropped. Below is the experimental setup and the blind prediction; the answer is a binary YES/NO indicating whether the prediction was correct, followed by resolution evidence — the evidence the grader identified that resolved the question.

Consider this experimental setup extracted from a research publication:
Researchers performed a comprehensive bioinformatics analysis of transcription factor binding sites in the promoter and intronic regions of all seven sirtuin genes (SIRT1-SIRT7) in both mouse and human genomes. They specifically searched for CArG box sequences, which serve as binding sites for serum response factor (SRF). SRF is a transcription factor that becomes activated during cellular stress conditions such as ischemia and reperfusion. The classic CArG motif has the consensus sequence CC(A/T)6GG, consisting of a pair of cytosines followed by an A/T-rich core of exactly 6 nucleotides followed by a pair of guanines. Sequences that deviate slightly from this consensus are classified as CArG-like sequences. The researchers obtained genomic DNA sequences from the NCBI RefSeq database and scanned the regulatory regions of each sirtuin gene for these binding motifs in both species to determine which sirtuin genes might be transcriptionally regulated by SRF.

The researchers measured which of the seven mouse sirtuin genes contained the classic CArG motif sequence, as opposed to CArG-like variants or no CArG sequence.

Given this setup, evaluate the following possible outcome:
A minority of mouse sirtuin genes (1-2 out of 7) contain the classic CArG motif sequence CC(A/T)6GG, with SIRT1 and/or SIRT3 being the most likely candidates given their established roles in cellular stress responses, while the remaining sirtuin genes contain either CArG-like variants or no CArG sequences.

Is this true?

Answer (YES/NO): NO